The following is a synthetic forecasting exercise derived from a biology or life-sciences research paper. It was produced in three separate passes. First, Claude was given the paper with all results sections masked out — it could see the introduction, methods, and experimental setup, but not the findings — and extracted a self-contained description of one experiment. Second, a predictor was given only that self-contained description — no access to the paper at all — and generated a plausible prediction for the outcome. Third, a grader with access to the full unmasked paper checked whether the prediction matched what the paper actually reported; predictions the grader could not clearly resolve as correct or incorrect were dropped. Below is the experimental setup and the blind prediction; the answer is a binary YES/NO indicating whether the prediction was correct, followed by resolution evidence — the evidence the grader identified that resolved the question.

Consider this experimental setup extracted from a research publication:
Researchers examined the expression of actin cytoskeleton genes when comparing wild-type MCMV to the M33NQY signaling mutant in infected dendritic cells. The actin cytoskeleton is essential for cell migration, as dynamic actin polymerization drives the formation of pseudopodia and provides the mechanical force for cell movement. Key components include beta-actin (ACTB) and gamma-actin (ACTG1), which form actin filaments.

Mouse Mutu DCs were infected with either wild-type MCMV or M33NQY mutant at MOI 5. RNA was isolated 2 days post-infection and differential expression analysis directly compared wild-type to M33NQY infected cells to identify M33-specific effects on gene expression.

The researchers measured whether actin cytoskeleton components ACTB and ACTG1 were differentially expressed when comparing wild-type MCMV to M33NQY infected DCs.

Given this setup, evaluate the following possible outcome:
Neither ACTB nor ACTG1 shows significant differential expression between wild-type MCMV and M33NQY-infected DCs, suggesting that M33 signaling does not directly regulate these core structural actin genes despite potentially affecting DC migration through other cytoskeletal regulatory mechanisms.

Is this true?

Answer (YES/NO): NO